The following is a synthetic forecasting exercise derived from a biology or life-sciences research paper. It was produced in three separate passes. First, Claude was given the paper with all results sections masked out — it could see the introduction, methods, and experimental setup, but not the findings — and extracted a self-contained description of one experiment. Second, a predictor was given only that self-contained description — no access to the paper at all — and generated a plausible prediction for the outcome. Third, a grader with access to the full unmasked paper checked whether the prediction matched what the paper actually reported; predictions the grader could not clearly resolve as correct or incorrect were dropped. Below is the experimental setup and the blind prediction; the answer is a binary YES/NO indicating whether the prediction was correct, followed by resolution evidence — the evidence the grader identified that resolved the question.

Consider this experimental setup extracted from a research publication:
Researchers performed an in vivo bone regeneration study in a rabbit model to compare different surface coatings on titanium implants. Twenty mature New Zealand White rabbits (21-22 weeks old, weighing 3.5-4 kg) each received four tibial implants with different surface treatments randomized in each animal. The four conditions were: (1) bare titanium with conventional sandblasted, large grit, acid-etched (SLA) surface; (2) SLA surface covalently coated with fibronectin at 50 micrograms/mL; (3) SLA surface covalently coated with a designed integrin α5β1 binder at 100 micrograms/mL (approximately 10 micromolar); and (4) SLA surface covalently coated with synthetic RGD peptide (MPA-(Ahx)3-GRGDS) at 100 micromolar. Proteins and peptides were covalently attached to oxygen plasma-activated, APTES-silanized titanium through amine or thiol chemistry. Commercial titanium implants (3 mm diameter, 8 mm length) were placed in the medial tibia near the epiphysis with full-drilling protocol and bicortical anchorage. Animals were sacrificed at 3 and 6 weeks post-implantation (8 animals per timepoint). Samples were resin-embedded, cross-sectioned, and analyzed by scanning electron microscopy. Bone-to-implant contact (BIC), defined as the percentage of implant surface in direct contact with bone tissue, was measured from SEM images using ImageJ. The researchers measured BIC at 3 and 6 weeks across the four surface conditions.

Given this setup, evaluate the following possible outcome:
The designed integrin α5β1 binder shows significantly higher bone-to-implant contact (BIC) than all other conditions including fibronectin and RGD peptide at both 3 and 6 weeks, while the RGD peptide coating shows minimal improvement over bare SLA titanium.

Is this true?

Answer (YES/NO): NO